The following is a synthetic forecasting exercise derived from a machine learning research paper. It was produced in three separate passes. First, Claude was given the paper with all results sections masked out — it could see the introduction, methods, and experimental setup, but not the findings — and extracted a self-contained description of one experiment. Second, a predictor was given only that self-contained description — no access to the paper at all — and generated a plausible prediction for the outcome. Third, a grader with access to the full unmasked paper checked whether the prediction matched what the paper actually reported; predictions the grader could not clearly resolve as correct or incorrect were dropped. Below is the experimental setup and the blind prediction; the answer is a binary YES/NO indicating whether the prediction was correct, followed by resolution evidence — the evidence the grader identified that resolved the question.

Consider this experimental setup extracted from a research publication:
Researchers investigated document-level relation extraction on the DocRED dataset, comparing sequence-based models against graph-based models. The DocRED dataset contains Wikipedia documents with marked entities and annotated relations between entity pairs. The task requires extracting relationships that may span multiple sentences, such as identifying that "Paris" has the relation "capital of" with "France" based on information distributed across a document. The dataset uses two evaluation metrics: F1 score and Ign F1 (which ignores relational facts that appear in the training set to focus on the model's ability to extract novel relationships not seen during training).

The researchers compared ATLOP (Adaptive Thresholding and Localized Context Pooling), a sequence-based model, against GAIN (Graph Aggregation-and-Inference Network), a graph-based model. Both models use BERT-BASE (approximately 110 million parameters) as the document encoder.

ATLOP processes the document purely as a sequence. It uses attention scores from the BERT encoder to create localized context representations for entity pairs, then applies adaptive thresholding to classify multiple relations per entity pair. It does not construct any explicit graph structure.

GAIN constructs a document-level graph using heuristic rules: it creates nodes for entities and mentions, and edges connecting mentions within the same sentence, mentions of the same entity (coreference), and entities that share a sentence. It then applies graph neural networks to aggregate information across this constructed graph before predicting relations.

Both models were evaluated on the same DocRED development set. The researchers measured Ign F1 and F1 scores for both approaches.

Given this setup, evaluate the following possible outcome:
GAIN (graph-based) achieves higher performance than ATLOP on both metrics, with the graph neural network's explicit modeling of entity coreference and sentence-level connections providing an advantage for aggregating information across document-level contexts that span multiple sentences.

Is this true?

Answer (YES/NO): NO